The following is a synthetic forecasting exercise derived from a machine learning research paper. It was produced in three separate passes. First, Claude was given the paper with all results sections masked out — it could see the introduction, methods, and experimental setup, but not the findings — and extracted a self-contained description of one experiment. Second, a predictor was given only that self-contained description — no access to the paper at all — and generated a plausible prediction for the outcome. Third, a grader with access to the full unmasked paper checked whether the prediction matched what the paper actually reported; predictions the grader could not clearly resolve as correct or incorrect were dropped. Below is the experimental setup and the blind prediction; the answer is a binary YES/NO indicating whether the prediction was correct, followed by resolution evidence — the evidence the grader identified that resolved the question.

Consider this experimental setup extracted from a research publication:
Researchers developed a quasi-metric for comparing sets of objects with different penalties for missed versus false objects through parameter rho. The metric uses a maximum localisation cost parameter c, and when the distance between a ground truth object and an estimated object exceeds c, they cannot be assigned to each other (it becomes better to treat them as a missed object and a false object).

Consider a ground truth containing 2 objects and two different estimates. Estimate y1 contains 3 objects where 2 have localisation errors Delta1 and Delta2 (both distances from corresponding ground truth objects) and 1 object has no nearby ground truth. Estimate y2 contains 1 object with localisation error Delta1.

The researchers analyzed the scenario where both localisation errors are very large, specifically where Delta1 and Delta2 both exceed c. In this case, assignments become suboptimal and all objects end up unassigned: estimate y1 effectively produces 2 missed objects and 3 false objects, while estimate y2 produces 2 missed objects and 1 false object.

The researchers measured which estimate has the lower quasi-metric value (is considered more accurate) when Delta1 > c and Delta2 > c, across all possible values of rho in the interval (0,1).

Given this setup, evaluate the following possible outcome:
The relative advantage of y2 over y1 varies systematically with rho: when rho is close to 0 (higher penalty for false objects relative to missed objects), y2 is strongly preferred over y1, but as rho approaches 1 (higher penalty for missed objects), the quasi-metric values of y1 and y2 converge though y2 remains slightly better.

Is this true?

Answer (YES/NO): NO